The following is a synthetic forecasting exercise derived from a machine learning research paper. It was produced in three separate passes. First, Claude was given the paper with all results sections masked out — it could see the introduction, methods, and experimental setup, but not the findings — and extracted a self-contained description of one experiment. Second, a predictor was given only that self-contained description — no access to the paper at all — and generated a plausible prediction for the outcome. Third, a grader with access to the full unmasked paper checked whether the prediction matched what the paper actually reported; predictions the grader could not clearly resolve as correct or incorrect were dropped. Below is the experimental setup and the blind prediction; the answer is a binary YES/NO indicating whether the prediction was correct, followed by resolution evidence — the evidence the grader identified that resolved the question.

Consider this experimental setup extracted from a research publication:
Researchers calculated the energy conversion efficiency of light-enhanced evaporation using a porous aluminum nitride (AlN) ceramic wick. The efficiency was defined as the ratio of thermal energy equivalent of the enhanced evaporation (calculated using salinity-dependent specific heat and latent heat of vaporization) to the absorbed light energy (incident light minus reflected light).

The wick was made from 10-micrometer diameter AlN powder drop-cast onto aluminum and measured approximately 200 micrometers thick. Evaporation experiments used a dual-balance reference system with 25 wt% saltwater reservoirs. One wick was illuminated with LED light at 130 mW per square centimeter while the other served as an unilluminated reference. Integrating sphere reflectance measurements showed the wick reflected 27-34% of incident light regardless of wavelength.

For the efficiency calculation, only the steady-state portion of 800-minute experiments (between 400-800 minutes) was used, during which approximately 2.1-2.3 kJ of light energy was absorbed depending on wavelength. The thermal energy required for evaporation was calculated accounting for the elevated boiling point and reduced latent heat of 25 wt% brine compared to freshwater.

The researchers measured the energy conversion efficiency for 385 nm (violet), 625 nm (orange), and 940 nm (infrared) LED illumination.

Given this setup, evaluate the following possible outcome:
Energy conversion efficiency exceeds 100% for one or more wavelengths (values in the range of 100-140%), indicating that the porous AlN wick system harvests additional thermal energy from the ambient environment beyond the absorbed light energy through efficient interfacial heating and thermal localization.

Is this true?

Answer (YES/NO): NO